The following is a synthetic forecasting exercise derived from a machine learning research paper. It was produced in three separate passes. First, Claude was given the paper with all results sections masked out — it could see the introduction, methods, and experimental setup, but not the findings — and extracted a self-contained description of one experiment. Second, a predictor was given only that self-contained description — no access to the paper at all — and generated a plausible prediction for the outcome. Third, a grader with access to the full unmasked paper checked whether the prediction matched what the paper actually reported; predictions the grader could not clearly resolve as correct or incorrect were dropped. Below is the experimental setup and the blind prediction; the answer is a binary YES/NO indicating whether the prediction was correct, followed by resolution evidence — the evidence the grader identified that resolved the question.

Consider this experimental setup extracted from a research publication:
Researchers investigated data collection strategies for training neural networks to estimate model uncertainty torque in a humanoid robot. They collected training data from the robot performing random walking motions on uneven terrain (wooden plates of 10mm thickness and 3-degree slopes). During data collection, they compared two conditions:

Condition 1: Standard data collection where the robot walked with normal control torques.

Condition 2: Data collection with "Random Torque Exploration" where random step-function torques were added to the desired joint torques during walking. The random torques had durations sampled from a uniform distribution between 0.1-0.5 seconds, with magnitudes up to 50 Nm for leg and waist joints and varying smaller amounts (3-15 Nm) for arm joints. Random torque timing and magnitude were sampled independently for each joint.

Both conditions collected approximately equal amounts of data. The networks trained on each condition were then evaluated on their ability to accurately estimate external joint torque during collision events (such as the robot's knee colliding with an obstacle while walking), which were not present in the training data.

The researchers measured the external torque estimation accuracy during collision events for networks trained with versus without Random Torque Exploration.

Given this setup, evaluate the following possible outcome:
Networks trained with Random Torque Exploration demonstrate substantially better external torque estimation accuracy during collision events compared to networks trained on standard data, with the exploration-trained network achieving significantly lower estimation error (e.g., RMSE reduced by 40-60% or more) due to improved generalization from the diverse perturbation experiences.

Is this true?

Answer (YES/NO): YES